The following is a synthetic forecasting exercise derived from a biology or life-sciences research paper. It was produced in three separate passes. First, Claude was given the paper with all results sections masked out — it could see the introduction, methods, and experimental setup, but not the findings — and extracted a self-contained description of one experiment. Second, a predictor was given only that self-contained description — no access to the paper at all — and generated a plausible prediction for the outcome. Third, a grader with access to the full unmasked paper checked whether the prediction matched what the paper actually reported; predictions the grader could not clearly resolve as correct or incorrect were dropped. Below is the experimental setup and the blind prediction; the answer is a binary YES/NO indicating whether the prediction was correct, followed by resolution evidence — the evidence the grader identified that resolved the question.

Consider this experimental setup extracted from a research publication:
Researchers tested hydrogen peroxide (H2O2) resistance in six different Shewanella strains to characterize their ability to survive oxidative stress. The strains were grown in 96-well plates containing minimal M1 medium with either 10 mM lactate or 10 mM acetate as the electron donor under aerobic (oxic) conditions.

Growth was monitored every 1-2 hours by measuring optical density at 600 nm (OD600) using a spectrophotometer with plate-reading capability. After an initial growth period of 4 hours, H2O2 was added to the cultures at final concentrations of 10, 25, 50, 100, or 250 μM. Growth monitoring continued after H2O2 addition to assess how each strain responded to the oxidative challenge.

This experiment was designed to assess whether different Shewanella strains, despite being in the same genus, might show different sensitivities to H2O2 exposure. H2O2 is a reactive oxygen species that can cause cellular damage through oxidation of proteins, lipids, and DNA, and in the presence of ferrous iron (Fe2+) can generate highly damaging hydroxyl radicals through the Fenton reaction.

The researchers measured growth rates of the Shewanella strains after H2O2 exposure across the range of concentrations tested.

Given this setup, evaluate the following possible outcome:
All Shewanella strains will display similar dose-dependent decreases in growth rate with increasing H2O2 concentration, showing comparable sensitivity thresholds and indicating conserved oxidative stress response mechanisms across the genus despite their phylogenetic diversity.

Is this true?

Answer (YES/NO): NO